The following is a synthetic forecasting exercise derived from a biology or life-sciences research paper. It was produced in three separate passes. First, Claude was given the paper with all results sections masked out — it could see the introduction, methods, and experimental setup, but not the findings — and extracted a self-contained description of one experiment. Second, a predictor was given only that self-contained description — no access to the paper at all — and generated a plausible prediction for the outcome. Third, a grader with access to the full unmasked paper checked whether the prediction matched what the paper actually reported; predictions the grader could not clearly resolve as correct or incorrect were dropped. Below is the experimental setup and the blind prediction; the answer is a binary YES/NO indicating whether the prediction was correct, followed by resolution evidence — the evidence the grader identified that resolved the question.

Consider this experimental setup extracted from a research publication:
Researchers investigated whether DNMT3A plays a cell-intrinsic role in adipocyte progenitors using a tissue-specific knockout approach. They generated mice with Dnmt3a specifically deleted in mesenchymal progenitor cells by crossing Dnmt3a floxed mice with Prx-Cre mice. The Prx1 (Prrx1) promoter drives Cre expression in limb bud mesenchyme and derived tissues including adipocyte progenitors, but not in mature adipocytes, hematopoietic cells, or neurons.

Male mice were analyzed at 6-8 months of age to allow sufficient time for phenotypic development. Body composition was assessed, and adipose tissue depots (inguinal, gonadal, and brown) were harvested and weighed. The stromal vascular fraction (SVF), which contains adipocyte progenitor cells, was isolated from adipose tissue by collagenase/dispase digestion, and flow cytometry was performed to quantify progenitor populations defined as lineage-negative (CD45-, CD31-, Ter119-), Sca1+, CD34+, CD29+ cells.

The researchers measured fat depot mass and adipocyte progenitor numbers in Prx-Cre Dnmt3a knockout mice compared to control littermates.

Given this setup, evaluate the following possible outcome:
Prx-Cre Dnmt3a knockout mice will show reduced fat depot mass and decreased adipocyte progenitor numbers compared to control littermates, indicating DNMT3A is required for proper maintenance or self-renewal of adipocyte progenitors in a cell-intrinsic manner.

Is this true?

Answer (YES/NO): NO